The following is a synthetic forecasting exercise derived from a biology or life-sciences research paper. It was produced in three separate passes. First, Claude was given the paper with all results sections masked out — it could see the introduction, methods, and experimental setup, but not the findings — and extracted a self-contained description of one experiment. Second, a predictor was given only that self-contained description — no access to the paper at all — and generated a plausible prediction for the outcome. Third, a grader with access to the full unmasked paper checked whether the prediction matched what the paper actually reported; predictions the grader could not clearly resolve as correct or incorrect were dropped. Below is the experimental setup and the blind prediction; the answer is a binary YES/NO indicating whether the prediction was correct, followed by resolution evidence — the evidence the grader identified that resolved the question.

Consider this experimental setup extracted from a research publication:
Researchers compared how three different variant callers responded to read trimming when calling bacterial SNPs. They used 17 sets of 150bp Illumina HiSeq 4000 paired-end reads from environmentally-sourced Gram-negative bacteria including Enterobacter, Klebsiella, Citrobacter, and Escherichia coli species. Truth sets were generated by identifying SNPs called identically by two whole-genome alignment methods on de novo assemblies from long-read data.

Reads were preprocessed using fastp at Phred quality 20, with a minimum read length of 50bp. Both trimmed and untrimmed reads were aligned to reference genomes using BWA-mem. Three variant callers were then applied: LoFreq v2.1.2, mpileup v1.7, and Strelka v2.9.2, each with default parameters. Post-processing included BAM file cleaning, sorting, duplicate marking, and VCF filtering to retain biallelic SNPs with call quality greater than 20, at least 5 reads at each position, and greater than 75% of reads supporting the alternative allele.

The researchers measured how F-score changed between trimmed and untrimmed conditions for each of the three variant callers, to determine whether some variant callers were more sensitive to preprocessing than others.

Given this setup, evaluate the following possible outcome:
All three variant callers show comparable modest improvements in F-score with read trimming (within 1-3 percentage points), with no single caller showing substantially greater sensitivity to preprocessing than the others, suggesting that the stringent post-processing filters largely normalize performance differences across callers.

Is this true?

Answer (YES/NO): NO